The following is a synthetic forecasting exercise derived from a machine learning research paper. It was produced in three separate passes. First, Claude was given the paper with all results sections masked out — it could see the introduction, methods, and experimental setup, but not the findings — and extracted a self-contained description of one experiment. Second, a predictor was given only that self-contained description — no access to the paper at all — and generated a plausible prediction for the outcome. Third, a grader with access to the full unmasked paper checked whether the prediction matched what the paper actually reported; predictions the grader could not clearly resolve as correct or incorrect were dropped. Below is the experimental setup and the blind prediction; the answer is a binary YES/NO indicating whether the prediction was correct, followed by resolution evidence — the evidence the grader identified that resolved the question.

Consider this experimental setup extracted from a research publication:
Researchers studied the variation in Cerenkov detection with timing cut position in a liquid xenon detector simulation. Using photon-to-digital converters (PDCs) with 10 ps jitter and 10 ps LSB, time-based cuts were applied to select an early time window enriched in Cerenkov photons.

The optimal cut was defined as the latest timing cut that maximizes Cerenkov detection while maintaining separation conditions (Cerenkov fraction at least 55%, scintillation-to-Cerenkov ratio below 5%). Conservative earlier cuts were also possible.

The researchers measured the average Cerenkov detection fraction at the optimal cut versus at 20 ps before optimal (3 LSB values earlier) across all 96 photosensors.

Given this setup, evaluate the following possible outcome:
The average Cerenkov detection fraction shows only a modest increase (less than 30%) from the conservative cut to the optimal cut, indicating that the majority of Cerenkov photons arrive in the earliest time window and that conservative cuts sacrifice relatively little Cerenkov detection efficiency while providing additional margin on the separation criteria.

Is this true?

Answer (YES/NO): YES